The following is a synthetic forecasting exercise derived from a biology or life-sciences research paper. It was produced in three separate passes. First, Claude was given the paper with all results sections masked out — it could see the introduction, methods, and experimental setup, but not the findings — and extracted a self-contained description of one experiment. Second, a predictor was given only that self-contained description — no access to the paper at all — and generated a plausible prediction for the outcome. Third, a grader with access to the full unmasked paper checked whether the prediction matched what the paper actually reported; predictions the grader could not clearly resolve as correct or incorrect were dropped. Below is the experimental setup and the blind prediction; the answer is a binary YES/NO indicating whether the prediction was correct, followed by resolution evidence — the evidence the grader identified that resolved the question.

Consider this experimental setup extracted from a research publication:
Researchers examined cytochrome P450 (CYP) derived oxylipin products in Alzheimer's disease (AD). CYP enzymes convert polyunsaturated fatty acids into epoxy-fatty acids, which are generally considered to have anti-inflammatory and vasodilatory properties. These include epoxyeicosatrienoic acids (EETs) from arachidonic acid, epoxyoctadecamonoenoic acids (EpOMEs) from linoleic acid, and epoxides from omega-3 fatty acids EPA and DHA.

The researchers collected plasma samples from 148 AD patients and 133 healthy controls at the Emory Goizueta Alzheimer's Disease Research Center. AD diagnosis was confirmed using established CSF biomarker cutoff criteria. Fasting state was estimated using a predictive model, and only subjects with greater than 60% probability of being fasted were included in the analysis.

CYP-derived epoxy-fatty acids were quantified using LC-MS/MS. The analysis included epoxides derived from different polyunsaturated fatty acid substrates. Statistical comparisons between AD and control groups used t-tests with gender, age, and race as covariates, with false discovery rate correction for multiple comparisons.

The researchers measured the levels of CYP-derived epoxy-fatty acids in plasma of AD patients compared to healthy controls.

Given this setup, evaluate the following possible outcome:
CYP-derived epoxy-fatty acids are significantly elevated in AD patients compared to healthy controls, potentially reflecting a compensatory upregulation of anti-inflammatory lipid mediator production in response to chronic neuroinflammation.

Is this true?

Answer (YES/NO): NO